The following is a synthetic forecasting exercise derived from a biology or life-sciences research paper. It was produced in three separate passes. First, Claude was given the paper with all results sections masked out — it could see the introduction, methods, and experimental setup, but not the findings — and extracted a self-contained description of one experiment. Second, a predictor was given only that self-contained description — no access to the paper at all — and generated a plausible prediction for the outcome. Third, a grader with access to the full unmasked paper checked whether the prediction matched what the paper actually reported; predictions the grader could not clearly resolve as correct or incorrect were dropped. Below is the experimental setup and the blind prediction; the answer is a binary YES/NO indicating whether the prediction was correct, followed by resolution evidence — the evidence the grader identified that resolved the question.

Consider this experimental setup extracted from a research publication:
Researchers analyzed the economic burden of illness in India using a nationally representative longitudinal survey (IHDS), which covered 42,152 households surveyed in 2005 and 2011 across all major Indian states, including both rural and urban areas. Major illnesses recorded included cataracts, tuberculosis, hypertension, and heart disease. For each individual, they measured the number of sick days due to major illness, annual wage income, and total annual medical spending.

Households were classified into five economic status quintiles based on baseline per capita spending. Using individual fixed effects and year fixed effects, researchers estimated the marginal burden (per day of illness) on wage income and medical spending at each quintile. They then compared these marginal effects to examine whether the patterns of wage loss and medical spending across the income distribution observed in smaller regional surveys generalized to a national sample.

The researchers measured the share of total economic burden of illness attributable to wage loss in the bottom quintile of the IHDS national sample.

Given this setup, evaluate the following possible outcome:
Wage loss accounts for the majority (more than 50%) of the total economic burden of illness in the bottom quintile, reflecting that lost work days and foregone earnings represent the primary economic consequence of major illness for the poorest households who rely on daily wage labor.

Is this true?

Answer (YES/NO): NO